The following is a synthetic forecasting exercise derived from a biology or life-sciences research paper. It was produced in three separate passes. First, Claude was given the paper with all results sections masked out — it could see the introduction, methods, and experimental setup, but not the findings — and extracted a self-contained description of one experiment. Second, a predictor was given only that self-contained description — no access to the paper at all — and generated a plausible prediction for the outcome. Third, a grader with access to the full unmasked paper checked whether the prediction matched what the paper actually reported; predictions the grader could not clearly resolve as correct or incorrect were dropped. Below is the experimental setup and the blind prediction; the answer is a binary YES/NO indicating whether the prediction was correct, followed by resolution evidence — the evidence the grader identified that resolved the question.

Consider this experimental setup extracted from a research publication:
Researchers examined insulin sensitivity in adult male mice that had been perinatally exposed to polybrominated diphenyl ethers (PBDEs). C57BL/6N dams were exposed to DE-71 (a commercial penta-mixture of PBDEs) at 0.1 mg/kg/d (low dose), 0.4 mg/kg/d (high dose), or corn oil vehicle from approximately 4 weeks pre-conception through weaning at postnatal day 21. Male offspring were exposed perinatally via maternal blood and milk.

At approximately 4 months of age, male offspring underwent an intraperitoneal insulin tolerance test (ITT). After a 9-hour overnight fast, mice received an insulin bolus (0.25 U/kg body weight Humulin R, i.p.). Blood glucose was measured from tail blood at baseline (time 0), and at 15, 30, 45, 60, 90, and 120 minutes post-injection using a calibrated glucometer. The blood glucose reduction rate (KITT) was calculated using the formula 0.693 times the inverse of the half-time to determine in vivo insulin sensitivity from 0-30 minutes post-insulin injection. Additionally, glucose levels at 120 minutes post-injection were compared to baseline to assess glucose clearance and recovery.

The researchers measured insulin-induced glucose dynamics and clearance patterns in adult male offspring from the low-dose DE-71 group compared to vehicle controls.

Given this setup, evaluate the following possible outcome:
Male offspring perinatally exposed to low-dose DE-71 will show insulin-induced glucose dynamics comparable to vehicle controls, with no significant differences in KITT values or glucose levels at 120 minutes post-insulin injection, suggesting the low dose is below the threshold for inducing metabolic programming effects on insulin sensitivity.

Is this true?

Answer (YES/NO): NO